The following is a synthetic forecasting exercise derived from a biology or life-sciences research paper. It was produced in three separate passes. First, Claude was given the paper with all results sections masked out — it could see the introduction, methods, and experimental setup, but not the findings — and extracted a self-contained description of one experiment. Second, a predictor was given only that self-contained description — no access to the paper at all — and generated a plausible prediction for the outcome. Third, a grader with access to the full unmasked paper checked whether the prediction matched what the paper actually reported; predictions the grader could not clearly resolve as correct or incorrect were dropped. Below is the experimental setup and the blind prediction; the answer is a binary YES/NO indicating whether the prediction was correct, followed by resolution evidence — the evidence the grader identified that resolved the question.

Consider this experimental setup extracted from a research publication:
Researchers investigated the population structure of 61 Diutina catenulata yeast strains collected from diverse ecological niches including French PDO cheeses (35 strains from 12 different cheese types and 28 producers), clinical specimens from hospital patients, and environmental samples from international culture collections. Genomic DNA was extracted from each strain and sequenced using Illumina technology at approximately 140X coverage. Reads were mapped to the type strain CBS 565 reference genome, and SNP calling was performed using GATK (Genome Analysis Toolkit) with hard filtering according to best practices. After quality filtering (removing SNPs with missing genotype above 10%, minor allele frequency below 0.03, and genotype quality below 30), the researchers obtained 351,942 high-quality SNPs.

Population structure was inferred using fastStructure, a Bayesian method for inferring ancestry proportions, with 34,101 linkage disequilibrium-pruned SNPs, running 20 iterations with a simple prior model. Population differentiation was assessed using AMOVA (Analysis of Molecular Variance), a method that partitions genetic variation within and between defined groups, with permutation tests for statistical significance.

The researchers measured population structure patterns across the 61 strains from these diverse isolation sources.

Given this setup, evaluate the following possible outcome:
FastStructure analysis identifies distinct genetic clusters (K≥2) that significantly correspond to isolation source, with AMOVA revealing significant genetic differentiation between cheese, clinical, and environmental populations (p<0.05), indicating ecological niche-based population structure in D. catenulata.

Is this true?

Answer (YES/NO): NO